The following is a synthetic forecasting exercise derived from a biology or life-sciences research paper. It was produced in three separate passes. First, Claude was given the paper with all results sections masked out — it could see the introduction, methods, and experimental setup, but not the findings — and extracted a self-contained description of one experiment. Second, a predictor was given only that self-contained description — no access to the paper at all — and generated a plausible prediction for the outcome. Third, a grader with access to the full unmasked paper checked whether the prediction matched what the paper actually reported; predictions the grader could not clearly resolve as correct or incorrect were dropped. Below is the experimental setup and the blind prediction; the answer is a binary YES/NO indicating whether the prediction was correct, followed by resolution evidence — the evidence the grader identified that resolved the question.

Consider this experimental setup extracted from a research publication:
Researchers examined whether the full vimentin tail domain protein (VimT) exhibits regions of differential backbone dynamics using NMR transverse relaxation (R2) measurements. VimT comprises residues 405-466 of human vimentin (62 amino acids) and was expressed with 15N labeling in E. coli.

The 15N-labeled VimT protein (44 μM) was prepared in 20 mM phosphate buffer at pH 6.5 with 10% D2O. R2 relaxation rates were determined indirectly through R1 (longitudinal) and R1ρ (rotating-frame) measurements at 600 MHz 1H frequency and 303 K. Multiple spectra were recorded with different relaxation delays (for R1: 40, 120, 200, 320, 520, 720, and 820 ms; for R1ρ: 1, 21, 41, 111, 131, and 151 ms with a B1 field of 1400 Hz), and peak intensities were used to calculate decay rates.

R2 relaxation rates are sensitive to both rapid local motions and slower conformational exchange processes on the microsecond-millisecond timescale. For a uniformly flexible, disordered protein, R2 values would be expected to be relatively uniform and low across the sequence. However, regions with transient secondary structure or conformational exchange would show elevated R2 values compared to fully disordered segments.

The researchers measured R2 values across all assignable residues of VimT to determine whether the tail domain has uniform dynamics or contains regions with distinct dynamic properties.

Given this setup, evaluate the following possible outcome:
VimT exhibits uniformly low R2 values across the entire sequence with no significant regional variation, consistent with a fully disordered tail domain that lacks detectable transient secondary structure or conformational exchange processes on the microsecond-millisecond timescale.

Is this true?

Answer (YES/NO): YES